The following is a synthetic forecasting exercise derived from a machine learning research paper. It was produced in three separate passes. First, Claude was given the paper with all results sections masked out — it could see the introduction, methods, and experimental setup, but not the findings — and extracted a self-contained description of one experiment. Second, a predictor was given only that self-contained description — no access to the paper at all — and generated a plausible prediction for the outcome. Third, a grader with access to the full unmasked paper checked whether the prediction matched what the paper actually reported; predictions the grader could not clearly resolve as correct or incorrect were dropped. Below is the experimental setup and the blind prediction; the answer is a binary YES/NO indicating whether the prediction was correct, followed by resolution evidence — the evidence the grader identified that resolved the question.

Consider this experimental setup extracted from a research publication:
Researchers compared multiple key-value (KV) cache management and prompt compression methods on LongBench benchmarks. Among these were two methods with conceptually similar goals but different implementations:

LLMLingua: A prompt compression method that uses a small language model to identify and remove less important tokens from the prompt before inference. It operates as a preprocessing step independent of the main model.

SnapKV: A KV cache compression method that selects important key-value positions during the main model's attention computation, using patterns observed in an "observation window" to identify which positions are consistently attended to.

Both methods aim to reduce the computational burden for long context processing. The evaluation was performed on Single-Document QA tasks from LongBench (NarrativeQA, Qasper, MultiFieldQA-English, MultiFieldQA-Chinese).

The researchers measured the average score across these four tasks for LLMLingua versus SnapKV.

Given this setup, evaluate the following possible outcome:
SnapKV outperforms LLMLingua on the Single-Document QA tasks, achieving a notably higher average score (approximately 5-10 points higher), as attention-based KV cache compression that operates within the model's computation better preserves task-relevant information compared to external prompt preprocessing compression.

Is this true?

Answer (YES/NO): NO